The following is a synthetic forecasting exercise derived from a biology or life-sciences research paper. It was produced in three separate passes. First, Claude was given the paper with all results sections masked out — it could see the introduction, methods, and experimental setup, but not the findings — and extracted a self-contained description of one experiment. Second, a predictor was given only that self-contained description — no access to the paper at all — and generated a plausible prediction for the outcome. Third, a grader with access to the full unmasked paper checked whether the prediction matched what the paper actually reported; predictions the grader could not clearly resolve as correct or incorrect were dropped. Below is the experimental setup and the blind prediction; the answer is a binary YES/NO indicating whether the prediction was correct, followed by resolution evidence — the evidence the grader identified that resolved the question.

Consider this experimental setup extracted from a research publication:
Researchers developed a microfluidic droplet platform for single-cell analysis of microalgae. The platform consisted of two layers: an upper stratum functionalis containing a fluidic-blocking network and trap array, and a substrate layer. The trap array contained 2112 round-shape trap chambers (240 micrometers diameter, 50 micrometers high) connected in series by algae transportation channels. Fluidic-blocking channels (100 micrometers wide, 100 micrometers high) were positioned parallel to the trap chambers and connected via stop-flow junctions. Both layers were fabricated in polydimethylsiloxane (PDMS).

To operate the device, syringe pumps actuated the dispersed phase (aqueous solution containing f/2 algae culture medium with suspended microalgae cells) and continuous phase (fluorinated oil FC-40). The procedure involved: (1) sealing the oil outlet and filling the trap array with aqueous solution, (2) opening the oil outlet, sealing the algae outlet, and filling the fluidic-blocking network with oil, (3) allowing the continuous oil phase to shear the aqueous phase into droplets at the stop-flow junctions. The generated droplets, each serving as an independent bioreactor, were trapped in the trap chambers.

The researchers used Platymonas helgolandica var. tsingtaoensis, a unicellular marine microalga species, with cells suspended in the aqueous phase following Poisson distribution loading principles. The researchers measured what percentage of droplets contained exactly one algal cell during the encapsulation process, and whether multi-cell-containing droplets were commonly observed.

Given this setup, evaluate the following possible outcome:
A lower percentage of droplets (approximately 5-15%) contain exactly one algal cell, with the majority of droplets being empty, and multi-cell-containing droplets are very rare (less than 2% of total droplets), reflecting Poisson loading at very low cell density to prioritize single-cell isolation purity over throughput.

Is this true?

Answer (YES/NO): YES